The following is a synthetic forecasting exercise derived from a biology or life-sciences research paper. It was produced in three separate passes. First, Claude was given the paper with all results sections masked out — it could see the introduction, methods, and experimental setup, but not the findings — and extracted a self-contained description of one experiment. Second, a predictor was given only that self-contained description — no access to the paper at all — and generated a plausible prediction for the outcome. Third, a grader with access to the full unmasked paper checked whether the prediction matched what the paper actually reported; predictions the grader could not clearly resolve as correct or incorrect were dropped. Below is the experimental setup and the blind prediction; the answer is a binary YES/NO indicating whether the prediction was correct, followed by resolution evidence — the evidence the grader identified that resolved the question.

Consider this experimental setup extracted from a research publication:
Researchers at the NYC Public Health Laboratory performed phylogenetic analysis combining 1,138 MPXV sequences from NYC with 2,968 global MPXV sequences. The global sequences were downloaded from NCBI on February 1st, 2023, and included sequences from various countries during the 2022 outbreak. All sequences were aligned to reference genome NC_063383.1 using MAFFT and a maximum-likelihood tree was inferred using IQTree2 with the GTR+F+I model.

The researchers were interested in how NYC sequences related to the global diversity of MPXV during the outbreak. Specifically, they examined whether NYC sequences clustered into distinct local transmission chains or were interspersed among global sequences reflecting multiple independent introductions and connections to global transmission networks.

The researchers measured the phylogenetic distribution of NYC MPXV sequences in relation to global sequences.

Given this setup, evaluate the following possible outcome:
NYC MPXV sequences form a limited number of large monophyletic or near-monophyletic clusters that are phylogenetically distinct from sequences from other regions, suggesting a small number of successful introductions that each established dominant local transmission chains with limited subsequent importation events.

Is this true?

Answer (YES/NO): NO